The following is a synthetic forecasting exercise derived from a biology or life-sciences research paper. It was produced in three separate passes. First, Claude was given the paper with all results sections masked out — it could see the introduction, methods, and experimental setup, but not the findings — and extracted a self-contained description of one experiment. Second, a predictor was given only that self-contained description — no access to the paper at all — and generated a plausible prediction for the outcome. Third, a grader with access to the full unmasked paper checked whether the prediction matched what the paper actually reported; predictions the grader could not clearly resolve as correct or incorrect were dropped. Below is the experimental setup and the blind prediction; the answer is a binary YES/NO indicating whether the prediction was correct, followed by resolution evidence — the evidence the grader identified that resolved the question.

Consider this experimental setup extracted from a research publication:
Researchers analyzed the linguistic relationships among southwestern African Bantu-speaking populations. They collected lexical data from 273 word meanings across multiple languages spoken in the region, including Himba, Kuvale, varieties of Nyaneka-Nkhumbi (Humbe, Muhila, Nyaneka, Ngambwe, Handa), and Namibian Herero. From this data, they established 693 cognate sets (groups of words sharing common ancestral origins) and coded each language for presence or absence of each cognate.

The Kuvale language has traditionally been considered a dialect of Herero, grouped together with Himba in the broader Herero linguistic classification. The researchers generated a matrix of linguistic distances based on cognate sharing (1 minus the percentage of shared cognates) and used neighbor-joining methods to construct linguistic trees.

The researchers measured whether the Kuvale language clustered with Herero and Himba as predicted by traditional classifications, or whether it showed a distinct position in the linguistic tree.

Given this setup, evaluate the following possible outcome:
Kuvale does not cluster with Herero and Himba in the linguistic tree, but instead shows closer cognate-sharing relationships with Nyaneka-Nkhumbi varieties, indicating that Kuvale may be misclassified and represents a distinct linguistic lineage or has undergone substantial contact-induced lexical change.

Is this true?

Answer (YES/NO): NO